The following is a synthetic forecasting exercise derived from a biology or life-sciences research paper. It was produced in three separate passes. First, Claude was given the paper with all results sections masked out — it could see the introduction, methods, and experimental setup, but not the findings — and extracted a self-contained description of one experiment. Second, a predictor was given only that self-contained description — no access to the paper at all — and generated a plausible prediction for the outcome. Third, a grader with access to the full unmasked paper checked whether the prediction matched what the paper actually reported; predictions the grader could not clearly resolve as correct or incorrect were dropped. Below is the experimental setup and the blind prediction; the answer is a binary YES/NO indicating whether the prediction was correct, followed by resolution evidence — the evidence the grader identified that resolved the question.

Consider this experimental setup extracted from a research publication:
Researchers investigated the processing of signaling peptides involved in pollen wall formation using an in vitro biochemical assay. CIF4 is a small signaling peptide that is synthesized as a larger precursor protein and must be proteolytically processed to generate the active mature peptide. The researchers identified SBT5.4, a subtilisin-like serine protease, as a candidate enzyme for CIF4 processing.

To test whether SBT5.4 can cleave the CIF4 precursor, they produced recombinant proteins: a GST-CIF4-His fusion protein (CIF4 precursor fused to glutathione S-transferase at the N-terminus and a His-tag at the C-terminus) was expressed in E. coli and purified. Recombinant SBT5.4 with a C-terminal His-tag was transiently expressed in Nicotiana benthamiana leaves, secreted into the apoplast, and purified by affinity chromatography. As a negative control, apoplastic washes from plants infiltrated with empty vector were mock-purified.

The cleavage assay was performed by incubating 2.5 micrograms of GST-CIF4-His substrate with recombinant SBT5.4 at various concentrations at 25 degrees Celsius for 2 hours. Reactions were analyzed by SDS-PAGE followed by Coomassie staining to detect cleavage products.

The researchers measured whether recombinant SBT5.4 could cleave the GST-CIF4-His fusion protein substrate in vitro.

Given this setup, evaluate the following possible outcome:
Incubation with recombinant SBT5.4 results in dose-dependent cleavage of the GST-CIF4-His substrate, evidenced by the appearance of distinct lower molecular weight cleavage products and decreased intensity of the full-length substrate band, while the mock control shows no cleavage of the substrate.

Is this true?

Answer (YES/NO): YES